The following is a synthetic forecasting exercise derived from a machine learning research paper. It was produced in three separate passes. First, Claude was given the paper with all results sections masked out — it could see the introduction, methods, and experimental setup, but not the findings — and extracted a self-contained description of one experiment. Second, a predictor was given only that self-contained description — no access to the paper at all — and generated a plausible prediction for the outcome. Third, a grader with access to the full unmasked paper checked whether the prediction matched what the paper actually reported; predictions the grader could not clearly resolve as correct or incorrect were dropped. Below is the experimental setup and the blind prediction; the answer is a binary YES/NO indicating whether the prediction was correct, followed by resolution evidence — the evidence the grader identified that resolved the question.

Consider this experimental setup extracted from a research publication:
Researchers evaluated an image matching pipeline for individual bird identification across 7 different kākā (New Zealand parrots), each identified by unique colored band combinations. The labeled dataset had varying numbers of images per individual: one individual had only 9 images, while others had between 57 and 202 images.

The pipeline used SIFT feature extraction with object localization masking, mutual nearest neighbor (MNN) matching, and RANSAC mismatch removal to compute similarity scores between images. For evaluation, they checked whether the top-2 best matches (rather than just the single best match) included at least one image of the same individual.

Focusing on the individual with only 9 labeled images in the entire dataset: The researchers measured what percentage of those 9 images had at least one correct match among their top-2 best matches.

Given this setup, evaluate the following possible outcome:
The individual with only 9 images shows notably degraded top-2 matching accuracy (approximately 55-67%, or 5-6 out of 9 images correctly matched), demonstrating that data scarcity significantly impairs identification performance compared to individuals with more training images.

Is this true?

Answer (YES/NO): NO